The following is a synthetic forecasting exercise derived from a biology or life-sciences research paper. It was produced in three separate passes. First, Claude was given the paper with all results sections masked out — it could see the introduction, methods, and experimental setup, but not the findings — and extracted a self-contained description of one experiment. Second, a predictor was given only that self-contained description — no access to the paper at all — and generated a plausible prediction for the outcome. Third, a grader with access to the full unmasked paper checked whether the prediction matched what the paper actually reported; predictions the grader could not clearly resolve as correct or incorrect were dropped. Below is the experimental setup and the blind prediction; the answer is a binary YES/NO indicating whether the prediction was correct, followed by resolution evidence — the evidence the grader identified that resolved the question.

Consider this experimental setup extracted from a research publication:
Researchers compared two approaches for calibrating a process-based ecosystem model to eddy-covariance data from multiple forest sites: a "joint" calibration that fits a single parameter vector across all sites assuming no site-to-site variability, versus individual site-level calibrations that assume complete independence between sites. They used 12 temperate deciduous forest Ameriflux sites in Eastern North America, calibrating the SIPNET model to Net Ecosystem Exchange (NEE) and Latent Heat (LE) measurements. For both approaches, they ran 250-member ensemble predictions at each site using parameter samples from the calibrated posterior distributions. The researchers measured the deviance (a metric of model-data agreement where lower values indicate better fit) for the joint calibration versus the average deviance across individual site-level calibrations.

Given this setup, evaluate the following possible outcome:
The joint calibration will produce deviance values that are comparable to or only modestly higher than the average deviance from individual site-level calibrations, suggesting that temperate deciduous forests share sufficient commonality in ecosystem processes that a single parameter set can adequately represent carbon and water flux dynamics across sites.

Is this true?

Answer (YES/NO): NO